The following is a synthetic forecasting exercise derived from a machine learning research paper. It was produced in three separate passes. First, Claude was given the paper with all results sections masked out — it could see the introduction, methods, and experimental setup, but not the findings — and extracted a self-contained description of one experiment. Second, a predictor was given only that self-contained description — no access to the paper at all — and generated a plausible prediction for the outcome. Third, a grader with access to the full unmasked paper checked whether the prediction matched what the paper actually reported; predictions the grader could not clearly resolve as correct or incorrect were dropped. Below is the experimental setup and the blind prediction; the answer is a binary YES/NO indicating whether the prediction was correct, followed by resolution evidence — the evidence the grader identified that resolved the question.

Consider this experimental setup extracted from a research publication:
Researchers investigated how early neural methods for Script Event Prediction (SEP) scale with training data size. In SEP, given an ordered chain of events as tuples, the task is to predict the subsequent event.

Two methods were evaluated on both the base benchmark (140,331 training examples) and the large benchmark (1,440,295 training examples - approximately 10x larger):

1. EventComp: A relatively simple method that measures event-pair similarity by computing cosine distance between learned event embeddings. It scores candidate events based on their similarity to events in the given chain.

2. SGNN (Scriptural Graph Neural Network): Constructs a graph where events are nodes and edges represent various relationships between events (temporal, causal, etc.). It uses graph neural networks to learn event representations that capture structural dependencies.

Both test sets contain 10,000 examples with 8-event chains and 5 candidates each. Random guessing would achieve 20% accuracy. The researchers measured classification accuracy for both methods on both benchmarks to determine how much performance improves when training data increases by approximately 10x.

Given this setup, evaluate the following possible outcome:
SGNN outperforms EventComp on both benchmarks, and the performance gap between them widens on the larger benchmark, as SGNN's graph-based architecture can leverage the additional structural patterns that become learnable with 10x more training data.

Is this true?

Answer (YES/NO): NO